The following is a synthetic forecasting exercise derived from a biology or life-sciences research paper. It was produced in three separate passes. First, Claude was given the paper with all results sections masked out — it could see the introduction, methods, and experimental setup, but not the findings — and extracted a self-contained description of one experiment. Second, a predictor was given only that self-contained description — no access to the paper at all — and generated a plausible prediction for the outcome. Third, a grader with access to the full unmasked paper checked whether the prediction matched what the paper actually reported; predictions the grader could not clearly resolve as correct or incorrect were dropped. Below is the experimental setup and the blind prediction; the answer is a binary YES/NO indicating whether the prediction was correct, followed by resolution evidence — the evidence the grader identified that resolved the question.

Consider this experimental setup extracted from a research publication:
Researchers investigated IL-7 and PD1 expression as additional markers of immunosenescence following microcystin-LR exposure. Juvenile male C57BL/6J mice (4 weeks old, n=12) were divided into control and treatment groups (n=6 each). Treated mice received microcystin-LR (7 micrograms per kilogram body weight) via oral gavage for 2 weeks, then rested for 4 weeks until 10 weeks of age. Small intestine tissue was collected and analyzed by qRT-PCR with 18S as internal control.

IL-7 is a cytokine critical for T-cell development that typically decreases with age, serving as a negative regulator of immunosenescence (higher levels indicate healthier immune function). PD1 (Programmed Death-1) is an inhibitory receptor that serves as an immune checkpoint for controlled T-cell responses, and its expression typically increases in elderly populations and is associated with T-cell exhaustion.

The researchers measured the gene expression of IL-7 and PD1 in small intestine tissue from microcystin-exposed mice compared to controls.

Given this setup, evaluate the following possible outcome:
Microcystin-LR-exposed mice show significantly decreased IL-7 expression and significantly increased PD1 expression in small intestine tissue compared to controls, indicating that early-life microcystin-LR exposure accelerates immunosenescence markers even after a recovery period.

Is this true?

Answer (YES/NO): YES